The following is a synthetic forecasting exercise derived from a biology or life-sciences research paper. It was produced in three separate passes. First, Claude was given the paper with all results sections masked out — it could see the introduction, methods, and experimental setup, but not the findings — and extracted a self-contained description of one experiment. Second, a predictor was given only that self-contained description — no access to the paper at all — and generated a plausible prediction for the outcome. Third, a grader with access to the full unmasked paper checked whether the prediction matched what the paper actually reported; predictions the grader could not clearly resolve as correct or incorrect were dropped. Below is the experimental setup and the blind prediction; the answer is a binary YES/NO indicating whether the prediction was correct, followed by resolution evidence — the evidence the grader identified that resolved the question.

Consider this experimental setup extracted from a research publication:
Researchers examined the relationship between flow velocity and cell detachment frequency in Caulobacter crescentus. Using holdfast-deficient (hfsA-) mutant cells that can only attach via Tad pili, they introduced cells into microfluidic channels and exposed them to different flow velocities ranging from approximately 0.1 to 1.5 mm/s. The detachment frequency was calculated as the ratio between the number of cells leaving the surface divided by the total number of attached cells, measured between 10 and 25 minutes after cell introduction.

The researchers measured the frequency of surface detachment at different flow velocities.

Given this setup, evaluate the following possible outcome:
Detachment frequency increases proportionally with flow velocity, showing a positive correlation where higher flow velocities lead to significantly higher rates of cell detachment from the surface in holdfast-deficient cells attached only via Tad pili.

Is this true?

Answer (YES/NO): NO